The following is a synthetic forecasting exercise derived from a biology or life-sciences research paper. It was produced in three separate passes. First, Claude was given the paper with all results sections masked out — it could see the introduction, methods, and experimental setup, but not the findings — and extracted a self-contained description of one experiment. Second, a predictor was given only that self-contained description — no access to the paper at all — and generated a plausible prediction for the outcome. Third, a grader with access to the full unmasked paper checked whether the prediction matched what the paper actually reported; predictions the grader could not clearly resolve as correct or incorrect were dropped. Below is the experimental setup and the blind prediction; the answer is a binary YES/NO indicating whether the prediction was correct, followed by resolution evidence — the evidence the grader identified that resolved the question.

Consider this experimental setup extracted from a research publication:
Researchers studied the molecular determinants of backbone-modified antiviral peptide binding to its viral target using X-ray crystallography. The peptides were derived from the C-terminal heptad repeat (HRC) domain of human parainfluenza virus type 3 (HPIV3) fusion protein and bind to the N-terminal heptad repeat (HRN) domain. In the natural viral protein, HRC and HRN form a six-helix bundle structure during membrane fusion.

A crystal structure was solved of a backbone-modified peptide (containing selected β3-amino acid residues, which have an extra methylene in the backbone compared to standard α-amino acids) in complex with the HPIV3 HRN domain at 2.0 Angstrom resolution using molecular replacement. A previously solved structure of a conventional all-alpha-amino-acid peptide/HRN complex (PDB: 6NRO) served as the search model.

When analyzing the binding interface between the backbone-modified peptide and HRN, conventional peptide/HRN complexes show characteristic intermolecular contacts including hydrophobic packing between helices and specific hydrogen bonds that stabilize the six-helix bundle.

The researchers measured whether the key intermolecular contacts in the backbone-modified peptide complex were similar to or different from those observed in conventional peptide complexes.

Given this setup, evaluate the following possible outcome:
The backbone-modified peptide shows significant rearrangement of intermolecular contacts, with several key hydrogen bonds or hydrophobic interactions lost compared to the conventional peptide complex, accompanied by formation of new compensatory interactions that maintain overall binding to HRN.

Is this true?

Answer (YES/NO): NO